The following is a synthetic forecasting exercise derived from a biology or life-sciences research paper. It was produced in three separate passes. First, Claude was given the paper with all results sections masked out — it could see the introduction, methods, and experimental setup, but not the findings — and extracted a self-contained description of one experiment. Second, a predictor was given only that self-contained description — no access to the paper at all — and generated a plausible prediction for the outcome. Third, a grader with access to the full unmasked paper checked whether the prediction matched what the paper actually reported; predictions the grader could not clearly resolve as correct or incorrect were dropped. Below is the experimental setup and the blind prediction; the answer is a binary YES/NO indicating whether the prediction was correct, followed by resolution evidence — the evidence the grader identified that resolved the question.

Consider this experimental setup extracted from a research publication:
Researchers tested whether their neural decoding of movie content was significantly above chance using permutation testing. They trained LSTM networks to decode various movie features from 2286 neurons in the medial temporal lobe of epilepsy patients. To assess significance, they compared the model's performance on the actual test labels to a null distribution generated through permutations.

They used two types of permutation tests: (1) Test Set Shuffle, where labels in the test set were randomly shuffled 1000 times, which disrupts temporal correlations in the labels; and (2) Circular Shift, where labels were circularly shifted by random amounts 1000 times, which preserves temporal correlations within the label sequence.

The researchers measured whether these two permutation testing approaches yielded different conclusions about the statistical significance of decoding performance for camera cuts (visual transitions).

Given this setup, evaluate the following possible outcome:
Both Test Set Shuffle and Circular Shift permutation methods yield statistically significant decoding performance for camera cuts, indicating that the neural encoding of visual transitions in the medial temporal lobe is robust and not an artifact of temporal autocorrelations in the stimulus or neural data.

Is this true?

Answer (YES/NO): YES